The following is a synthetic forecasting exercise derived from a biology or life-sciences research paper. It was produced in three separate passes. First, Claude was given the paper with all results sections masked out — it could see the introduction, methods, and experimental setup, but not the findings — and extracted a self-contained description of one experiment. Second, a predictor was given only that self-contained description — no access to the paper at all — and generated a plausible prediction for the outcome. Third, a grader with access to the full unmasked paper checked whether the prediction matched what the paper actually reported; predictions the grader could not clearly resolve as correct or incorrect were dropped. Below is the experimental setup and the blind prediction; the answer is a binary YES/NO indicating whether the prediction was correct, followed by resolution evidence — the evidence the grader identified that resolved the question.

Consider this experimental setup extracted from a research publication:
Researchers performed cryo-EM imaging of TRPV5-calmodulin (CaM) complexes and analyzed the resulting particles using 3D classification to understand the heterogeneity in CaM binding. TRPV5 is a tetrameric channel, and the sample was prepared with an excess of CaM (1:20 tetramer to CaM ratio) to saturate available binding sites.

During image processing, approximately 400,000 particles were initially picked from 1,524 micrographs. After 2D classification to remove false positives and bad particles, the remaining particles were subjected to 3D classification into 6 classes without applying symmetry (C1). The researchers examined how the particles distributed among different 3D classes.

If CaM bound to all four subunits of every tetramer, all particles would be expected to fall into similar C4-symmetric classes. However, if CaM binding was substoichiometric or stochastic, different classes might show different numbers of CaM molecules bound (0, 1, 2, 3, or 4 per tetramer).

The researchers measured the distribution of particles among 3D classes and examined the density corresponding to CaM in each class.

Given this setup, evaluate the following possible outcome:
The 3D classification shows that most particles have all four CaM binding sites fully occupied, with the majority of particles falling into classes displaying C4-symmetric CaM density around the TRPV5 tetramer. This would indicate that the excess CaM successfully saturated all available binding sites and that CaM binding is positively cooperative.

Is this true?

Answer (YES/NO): NO